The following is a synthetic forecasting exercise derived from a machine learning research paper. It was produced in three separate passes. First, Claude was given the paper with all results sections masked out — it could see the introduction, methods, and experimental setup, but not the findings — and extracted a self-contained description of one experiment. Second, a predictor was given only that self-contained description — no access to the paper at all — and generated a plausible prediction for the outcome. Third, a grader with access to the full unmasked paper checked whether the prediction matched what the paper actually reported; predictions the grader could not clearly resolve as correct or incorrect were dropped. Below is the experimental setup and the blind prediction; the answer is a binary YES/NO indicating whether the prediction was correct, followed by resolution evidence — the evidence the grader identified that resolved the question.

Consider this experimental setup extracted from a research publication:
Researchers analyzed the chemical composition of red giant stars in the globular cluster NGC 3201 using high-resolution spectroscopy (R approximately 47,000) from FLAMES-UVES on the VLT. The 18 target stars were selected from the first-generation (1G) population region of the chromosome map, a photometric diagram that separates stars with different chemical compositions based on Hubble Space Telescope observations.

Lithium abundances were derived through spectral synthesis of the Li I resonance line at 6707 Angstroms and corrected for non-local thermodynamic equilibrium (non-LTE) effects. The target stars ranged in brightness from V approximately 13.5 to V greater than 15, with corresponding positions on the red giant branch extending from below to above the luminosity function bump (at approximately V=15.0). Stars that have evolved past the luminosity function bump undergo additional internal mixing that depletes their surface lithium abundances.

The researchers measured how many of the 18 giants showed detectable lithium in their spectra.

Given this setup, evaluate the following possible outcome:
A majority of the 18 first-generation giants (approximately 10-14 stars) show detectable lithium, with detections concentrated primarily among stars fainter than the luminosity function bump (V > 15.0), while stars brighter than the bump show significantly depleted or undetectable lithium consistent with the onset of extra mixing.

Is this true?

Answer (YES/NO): NO